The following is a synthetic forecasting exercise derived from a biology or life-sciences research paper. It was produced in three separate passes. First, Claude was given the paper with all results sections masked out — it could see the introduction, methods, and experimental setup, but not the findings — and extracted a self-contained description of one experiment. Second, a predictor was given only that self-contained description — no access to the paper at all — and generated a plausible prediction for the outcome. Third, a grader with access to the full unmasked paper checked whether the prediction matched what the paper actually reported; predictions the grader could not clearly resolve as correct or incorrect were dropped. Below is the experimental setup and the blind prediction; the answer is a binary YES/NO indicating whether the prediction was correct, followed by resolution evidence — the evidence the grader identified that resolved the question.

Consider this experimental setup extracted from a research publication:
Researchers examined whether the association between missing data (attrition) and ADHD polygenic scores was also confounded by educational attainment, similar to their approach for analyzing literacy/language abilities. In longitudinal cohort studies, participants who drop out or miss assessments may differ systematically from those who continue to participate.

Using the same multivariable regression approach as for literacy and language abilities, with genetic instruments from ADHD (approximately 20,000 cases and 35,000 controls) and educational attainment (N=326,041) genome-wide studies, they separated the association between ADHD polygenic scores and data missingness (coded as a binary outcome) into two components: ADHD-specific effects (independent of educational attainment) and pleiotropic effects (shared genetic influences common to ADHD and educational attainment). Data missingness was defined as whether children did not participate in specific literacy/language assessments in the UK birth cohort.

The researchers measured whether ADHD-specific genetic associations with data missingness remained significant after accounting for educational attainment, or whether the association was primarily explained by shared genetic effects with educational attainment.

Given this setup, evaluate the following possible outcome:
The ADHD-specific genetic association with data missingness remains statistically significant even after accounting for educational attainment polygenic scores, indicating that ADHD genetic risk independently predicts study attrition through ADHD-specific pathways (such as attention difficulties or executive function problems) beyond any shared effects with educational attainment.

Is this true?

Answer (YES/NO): YES